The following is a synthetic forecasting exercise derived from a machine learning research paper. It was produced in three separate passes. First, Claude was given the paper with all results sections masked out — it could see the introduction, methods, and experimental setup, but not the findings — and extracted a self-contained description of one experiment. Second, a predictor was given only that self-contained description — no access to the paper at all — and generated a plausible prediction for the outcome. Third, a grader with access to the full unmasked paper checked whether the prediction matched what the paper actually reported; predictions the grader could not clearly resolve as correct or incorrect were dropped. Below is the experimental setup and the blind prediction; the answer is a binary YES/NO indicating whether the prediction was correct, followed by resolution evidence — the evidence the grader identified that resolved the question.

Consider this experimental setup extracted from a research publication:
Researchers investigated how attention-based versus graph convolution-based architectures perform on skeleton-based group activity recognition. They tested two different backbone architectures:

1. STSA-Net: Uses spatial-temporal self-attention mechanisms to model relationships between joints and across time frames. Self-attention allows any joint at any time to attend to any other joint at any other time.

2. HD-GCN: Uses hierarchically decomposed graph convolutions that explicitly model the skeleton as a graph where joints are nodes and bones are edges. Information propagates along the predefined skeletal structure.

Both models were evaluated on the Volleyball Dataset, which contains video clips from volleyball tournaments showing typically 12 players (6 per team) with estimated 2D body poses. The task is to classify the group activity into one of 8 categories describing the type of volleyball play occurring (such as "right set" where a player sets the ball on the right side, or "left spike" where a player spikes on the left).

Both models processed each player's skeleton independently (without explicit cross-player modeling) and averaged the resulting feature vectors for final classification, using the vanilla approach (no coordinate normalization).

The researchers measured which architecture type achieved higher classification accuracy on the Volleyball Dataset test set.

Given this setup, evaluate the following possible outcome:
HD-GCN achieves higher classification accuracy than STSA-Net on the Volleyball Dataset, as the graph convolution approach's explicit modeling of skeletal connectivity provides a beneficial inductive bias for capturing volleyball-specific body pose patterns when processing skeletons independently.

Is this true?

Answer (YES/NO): NO